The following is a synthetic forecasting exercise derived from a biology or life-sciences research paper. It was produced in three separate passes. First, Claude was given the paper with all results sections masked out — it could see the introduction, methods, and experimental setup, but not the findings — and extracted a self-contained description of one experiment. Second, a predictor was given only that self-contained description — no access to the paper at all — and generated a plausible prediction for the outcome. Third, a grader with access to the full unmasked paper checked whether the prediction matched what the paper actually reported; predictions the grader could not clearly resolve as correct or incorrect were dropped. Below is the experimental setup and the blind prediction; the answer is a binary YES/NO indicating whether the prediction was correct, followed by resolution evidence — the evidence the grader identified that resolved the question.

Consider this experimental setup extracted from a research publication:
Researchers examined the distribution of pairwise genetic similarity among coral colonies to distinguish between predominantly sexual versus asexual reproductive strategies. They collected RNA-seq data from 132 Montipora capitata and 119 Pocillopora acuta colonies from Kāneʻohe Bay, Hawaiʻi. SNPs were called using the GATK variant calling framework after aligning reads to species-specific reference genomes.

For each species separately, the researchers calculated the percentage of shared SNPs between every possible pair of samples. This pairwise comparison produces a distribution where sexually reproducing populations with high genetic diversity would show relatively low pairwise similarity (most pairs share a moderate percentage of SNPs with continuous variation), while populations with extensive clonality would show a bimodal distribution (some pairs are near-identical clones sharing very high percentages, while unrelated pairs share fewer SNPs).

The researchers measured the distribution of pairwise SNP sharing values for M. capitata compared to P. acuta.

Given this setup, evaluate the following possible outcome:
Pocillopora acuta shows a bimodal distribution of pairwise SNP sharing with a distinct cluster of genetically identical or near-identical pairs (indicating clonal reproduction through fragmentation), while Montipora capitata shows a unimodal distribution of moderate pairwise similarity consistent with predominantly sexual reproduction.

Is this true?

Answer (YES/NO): NO